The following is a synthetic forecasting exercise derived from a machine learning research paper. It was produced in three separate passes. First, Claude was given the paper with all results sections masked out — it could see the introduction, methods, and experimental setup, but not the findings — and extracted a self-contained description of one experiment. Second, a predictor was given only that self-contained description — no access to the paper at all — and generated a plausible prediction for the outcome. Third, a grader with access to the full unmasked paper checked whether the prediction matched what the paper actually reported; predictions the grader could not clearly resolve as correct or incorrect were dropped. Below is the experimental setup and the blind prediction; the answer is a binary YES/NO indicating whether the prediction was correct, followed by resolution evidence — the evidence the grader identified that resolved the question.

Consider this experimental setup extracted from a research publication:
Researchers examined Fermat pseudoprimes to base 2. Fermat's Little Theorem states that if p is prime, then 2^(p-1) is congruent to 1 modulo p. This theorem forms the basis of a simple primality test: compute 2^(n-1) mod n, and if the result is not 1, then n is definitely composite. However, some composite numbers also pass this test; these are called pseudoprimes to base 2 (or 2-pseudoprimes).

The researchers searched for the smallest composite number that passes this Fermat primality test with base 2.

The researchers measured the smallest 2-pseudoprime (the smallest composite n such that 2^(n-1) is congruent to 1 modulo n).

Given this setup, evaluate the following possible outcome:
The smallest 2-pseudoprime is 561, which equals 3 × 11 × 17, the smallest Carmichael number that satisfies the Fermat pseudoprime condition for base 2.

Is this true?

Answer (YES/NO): NO